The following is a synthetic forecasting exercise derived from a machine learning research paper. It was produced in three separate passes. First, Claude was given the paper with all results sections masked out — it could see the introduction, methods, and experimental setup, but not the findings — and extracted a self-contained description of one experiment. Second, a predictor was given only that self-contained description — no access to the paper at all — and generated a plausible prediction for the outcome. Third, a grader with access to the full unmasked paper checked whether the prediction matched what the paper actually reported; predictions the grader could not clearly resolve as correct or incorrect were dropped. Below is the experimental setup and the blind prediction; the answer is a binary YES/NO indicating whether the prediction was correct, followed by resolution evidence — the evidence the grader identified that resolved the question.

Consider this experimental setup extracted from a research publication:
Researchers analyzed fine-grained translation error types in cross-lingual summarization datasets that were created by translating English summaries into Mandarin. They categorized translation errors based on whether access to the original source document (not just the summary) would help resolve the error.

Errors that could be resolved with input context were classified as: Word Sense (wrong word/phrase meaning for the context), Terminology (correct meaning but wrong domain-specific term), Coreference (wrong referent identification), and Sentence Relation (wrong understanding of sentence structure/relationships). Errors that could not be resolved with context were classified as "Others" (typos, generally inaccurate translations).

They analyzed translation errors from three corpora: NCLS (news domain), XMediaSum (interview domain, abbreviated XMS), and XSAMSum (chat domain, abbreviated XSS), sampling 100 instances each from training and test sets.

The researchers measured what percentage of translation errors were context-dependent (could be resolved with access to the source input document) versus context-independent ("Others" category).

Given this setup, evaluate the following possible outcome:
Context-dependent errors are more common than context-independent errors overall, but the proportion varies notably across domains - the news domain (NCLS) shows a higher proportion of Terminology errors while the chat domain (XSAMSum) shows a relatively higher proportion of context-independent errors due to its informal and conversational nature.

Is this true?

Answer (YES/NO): NO